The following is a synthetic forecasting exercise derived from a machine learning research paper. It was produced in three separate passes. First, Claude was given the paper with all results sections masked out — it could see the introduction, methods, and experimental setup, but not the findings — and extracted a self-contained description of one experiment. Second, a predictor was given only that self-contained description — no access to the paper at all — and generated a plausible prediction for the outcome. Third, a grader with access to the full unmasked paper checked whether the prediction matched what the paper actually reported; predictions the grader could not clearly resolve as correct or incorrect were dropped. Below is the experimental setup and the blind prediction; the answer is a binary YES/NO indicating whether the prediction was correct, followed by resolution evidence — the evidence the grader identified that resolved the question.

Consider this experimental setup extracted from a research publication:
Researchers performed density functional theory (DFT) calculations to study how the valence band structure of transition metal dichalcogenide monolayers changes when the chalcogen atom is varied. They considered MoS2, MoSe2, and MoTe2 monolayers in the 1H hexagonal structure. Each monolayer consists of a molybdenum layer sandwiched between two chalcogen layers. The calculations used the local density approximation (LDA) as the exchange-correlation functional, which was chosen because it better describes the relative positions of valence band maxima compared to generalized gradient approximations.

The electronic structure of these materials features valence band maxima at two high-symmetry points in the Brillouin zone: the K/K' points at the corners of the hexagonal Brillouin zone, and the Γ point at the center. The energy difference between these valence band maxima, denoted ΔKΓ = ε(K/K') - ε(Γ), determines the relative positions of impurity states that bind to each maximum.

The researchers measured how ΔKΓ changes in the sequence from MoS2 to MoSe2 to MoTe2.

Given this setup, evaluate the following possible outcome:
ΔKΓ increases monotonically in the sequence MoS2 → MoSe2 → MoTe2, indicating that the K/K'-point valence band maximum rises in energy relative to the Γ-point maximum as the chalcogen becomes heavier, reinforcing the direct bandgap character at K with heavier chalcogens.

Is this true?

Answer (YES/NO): YES